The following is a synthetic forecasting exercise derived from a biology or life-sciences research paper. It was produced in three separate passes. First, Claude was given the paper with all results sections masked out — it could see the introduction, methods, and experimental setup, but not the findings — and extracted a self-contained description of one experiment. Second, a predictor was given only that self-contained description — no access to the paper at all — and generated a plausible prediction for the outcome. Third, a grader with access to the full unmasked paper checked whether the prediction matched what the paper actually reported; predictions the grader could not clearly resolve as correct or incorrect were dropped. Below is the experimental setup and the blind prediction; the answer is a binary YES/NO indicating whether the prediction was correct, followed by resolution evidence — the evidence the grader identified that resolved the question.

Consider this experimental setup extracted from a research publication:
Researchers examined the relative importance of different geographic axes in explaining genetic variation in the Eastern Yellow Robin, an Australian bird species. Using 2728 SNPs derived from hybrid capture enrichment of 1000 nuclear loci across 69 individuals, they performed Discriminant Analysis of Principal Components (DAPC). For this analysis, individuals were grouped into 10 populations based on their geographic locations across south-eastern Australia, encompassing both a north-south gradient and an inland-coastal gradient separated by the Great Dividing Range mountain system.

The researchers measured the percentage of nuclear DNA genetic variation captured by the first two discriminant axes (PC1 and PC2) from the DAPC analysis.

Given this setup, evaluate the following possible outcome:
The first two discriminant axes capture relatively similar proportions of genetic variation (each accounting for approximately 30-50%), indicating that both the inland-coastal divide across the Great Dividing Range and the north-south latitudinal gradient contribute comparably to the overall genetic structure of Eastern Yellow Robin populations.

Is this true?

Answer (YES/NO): NO